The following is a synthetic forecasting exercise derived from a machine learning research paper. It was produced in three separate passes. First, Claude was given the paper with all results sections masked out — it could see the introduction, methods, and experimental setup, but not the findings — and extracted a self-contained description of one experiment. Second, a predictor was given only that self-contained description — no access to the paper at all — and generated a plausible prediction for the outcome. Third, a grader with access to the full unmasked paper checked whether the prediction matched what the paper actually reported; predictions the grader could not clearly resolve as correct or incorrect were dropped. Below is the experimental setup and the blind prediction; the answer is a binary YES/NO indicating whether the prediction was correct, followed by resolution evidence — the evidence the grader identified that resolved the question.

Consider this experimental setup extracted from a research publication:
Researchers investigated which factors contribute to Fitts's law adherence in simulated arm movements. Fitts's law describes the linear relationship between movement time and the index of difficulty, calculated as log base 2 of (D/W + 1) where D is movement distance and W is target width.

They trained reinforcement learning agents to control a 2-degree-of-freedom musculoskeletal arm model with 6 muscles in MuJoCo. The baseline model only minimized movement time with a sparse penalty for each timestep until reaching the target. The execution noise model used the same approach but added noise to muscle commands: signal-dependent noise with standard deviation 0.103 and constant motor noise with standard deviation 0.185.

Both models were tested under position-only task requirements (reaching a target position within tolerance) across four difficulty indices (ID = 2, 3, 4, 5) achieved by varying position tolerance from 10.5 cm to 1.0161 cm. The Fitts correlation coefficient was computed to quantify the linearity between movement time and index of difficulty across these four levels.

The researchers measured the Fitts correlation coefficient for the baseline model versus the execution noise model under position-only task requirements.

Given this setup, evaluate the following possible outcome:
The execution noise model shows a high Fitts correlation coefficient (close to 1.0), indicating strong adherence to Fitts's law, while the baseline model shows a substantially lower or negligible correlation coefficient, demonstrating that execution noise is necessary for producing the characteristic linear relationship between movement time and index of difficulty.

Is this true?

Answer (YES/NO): NO